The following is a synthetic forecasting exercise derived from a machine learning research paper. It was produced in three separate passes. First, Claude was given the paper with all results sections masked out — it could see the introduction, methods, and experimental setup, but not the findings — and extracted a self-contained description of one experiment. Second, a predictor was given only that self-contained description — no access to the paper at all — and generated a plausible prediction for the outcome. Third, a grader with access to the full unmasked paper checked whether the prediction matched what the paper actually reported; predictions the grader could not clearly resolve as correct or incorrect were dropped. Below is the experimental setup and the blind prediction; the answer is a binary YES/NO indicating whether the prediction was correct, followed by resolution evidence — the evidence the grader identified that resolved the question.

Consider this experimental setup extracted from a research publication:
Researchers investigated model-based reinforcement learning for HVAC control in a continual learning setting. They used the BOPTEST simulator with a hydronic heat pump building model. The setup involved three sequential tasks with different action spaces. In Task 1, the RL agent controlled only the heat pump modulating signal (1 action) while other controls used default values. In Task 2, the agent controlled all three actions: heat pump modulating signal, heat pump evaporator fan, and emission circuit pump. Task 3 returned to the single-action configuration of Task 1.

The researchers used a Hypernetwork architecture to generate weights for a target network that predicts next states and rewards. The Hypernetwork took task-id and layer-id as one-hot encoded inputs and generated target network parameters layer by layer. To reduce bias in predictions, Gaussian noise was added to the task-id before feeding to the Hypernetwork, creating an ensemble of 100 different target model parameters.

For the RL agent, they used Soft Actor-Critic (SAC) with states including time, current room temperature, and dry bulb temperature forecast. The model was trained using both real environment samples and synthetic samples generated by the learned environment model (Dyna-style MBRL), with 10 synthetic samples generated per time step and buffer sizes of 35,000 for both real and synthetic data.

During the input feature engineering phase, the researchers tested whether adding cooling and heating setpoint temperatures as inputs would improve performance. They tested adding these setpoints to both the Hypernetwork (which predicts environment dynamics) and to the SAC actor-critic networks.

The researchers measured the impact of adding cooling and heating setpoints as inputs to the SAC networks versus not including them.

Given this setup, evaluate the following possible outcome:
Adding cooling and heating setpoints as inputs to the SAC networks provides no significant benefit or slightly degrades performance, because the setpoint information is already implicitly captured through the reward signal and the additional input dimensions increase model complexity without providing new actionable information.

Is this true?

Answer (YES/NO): YES